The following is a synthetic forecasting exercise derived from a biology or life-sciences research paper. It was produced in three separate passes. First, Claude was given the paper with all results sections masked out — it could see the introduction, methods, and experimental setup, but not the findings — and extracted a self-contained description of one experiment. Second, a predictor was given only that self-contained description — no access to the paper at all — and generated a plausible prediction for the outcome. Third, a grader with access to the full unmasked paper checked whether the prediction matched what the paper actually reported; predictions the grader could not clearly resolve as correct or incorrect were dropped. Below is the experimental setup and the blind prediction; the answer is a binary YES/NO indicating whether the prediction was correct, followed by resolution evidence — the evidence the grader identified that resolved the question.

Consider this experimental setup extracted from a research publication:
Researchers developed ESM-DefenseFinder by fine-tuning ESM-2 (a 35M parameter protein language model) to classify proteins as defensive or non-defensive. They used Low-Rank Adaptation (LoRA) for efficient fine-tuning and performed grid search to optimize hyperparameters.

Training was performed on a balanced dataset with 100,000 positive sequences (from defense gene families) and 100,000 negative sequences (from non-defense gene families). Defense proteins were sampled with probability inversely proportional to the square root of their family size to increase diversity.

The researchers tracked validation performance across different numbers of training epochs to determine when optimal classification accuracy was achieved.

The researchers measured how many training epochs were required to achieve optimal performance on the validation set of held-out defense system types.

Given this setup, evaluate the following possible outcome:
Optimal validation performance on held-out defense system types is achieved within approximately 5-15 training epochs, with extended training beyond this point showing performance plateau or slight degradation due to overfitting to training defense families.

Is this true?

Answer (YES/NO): NO